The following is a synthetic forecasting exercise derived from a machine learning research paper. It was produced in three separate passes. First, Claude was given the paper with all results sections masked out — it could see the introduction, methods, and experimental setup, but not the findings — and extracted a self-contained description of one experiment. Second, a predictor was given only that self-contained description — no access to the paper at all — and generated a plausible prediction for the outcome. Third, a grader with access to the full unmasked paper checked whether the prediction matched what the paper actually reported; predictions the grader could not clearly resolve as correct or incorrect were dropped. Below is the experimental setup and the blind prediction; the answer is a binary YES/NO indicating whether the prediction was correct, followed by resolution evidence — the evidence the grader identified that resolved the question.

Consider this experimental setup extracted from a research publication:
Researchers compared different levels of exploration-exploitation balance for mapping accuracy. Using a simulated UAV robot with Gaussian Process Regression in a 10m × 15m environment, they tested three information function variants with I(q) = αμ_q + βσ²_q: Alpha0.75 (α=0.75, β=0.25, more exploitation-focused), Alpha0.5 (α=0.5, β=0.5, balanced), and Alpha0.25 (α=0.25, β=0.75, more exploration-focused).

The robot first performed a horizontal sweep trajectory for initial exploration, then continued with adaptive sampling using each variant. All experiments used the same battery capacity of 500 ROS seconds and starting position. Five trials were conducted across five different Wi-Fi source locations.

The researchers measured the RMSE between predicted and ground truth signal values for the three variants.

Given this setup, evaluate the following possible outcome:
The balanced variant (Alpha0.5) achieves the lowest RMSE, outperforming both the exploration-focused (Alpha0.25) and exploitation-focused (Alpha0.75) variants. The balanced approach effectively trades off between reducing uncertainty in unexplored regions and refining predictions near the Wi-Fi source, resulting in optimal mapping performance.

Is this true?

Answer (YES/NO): NO